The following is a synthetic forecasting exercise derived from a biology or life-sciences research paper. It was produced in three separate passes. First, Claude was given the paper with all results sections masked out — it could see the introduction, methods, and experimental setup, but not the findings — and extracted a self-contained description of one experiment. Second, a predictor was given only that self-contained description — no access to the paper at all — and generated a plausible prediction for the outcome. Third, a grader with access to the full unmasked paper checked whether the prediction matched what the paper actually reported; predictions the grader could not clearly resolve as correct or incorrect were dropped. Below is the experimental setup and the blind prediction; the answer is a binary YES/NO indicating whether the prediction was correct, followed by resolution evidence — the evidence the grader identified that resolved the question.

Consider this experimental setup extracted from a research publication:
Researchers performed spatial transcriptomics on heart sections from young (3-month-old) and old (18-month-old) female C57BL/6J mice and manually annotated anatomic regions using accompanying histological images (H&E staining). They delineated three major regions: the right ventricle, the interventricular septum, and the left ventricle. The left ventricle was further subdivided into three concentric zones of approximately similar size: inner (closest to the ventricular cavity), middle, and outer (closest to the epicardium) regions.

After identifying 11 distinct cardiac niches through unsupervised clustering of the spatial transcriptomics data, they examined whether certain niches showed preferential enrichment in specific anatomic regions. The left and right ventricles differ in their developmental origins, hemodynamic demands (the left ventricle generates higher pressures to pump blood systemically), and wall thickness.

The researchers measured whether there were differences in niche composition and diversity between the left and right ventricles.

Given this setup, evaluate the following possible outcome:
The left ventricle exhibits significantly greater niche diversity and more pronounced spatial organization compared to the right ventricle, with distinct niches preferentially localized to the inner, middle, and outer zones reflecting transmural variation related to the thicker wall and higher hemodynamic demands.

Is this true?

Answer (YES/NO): YES